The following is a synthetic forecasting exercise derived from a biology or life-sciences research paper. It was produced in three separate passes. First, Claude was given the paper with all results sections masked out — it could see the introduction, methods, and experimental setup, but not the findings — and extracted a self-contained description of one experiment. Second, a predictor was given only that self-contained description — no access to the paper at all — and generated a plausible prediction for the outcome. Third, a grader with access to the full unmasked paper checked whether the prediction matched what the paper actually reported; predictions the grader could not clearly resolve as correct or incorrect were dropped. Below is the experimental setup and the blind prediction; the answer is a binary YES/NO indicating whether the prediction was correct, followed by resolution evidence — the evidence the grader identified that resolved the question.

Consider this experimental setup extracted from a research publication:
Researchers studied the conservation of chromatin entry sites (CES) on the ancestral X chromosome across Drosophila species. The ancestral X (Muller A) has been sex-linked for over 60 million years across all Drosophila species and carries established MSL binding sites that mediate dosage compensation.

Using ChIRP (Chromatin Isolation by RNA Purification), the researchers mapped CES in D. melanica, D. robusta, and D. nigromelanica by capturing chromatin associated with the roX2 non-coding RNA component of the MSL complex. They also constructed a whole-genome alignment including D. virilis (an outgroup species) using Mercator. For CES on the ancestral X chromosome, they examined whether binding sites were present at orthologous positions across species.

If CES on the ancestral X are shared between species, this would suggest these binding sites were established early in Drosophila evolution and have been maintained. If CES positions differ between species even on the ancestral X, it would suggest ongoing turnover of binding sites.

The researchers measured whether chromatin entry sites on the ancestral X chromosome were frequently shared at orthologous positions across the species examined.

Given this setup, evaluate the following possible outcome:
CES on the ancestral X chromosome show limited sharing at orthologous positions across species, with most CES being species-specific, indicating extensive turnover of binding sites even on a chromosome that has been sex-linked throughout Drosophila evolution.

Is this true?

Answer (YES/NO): NO